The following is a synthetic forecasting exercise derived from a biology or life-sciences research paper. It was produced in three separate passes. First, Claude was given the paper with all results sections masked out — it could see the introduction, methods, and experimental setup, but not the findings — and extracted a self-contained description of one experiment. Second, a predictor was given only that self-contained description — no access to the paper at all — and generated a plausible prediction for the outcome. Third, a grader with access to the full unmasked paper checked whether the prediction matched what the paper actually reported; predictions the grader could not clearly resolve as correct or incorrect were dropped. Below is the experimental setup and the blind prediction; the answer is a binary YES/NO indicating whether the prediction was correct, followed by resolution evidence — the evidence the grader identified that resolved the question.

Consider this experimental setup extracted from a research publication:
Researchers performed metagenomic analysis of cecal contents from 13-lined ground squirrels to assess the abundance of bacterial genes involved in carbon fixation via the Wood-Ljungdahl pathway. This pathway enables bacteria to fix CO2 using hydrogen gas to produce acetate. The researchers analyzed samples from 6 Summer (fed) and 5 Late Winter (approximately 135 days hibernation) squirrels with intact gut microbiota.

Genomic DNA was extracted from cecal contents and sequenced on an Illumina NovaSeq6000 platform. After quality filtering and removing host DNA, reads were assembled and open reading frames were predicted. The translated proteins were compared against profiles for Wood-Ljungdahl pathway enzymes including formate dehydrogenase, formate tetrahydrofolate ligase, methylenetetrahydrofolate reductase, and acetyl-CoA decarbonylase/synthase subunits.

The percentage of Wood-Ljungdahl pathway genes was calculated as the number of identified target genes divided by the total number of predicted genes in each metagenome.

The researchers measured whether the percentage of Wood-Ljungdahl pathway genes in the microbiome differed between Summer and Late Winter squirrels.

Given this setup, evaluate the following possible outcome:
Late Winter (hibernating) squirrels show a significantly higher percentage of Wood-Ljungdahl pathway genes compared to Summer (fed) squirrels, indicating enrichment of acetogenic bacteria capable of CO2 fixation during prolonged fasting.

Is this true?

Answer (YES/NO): NO